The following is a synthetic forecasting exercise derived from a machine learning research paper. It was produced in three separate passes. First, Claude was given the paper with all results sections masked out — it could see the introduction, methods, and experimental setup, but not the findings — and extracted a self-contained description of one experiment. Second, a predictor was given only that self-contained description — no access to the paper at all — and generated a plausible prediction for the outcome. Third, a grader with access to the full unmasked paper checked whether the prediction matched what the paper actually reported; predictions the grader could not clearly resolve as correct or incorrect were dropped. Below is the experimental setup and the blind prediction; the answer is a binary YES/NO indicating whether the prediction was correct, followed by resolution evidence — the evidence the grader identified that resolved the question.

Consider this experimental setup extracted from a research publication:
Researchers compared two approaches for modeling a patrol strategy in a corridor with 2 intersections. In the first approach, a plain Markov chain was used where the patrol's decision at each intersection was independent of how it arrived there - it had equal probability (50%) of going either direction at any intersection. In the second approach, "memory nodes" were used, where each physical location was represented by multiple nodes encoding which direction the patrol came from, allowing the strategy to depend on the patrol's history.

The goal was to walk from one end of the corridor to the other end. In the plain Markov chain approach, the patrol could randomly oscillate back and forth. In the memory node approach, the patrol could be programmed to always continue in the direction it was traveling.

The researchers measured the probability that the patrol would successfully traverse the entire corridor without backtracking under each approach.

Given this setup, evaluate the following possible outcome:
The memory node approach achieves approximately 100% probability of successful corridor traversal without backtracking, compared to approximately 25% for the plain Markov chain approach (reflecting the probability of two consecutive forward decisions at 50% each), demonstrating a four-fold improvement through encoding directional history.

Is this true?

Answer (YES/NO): YES